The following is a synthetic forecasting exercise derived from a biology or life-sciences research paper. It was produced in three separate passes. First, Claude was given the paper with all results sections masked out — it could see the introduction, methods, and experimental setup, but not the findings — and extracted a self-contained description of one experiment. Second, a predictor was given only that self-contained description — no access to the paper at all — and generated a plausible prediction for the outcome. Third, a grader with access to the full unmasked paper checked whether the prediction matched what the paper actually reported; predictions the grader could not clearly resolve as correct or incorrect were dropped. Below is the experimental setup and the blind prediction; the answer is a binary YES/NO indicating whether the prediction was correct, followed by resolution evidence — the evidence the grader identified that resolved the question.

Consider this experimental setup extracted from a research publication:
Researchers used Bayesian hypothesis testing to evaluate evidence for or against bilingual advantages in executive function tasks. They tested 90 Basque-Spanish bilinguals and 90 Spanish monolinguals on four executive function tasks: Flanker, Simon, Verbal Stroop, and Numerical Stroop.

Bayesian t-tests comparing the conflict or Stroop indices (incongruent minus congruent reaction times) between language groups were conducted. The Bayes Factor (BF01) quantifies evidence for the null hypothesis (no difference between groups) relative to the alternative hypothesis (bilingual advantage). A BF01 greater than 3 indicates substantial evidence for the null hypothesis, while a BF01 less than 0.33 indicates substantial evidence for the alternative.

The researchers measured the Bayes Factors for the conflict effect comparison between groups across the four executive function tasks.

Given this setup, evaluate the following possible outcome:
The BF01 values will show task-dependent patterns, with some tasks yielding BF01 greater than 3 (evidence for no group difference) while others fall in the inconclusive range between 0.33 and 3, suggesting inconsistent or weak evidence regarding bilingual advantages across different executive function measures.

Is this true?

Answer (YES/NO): NO